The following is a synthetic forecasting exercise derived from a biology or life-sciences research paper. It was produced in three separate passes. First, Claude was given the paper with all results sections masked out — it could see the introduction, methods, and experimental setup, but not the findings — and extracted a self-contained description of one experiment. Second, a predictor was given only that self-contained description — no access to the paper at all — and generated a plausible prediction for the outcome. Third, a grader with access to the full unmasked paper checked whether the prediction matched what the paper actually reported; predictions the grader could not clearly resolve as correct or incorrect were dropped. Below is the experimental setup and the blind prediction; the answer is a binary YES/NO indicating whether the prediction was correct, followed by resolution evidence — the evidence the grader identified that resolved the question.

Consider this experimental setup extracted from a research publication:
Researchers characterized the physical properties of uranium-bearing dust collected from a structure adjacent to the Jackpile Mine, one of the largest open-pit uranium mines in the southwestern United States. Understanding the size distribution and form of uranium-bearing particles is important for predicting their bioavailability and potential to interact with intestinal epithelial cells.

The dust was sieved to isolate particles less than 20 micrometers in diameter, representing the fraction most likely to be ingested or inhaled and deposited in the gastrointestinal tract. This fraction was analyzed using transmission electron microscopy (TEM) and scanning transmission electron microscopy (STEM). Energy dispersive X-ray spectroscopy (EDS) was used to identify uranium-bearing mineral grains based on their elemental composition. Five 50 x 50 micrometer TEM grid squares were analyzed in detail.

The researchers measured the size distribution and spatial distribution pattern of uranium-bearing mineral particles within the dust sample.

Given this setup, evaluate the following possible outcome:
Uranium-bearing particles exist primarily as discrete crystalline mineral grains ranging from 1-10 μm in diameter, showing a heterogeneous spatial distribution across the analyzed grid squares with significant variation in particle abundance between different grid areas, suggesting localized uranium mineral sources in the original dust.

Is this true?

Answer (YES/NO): NO